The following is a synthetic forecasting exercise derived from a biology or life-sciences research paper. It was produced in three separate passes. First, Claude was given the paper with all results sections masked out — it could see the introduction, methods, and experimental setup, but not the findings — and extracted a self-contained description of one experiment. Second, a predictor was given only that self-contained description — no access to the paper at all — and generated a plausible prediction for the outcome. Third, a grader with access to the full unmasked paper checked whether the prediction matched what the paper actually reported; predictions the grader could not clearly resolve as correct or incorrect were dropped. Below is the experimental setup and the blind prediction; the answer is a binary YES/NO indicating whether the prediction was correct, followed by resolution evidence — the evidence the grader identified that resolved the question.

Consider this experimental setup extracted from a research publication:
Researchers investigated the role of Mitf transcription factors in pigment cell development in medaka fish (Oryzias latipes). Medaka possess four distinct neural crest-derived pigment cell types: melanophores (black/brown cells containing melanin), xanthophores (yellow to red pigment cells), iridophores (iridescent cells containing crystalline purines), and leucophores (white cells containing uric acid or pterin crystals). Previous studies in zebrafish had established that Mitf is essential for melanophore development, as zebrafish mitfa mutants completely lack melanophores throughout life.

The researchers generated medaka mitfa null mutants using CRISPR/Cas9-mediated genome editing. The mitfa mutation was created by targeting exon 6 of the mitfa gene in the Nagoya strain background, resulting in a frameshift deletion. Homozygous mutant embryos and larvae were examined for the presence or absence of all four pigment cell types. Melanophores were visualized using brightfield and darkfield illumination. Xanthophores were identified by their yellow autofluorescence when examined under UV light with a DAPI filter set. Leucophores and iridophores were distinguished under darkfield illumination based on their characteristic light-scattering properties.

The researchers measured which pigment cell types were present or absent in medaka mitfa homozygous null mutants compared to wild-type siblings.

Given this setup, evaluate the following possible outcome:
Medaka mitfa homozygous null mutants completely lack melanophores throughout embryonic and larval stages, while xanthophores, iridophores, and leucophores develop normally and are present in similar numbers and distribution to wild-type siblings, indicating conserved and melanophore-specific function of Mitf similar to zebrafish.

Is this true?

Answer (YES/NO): NO